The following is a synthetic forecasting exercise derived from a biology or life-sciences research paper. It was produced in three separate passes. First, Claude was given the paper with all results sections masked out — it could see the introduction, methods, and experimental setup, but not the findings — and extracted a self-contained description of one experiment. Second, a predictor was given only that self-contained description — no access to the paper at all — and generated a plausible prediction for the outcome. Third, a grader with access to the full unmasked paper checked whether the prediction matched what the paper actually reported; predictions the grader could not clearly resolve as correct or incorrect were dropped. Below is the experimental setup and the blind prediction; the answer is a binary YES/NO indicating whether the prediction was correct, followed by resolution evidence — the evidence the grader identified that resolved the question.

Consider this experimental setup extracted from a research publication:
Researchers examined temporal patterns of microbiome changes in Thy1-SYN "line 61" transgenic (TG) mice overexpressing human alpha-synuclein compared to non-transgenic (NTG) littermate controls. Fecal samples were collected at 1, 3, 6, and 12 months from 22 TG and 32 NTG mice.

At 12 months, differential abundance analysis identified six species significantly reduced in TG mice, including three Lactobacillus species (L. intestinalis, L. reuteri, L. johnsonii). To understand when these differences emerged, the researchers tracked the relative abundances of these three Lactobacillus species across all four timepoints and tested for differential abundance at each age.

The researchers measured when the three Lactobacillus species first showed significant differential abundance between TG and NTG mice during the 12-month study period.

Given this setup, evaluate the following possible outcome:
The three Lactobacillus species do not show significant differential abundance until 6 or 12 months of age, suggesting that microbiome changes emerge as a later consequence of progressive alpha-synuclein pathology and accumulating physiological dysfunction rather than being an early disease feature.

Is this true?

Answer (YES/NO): YES